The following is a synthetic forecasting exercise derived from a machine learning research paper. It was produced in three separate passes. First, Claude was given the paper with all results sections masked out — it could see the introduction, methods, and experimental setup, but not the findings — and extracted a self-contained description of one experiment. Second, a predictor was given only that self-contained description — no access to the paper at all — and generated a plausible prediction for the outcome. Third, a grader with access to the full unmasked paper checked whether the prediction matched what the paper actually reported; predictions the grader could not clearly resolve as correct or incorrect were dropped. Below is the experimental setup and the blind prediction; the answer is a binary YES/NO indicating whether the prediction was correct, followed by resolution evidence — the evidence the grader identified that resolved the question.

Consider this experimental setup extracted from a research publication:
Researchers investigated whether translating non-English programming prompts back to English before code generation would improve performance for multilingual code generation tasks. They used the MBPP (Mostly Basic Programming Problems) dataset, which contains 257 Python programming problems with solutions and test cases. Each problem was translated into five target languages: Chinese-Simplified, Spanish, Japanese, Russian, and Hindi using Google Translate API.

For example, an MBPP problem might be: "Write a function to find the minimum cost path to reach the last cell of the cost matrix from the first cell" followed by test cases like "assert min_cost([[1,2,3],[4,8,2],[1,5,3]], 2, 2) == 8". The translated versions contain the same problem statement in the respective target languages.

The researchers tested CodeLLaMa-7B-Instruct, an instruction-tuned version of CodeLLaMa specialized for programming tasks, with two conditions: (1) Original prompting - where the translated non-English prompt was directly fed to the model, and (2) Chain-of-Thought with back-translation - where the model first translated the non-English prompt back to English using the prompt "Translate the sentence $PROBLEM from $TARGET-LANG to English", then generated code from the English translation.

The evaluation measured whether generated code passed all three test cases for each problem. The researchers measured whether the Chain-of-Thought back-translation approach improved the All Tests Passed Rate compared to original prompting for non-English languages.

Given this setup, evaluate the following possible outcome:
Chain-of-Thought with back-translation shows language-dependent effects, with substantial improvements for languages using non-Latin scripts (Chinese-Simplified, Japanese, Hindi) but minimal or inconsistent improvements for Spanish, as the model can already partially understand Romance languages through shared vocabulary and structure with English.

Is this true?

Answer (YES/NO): NO